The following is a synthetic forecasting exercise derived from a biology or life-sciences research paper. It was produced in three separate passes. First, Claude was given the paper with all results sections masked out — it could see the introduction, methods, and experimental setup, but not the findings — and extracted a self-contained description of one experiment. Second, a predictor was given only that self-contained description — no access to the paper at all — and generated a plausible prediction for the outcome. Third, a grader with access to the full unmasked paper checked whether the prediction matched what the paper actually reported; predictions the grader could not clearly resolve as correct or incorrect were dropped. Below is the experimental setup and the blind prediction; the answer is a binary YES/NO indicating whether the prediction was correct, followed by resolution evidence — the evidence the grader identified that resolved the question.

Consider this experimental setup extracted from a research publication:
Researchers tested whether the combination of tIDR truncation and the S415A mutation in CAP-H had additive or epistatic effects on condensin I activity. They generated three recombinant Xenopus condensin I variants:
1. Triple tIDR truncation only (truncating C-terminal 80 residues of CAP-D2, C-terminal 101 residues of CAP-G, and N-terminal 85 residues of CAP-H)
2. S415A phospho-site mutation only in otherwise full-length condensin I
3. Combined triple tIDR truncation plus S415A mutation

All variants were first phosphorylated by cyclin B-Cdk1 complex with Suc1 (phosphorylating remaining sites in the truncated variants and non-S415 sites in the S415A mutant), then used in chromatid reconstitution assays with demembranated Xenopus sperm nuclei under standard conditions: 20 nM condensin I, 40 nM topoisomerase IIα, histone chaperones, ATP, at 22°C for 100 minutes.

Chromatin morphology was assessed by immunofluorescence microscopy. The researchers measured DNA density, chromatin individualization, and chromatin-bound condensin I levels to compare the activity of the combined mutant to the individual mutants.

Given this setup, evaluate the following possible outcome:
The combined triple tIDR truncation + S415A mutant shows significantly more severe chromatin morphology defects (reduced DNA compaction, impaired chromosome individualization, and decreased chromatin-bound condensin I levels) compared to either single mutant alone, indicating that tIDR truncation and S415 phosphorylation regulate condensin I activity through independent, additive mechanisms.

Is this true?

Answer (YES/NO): NO